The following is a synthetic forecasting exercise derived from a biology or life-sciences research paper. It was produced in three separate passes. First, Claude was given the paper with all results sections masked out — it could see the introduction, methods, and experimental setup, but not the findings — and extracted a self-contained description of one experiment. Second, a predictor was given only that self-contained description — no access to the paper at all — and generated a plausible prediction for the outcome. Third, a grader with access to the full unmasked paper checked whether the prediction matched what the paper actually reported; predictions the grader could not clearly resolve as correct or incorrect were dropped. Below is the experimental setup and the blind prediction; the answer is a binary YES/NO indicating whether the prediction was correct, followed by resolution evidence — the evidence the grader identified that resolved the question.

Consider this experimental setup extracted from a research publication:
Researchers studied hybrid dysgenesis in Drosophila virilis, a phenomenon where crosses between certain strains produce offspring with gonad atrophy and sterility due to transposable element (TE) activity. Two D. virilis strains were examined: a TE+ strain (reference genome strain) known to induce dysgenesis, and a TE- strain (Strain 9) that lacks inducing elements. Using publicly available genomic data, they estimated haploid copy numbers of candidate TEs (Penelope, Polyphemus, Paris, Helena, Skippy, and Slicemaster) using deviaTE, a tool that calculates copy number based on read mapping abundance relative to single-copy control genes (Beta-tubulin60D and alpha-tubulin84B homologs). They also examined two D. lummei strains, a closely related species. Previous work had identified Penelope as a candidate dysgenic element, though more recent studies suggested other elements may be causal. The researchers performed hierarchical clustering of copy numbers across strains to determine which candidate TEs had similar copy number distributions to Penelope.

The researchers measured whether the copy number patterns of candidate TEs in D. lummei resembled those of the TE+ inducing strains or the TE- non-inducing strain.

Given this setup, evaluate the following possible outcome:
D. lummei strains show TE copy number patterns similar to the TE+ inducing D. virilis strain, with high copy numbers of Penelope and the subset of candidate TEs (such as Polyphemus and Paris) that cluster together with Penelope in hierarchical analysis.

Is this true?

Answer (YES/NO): NO